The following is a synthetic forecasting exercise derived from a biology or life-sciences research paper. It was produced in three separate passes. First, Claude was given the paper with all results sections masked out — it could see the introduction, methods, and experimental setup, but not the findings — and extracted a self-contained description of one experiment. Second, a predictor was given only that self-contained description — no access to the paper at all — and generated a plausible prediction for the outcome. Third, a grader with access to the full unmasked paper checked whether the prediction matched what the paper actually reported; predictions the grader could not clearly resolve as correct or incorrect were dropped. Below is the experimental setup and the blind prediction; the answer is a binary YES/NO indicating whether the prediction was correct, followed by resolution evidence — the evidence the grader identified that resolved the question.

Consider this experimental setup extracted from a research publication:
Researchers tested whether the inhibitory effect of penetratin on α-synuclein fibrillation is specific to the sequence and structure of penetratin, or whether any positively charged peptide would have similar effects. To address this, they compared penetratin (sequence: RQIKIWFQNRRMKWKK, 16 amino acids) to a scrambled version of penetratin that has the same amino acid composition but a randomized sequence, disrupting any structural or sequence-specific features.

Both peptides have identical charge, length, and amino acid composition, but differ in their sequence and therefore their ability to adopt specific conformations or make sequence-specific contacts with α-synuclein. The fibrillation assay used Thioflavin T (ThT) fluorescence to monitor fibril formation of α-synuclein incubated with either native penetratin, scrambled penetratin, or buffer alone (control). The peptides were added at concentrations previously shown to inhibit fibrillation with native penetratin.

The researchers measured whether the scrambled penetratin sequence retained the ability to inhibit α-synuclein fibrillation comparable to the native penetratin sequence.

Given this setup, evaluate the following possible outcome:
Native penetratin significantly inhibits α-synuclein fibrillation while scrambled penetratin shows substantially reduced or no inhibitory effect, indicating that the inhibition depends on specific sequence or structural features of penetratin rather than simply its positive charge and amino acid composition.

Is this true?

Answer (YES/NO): YES